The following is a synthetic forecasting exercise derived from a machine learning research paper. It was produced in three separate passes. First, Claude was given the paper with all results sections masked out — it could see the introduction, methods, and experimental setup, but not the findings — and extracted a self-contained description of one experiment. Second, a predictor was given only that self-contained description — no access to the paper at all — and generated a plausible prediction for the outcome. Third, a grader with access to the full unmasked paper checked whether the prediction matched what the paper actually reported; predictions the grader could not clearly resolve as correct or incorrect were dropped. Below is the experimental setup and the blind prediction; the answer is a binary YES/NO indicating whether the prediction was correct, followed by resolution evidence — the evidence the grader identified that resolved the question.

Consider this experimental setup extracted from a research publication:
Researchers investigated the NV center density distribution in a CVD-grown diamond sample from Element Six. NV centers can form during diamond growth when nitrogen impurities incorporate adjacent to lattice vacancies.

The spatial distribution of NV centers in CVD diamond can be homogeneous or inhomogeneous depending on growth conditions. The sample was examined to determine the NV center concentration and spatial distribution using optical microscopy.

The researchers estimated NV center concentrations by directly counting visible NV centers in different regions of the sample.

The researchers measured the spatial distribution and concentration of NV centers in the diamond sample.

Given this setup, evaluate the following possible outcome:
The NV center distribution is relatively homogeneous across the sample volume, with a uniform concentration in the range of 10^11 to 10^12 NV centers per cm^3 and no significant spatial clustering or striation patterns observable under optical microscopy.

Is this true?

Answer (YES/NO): NO